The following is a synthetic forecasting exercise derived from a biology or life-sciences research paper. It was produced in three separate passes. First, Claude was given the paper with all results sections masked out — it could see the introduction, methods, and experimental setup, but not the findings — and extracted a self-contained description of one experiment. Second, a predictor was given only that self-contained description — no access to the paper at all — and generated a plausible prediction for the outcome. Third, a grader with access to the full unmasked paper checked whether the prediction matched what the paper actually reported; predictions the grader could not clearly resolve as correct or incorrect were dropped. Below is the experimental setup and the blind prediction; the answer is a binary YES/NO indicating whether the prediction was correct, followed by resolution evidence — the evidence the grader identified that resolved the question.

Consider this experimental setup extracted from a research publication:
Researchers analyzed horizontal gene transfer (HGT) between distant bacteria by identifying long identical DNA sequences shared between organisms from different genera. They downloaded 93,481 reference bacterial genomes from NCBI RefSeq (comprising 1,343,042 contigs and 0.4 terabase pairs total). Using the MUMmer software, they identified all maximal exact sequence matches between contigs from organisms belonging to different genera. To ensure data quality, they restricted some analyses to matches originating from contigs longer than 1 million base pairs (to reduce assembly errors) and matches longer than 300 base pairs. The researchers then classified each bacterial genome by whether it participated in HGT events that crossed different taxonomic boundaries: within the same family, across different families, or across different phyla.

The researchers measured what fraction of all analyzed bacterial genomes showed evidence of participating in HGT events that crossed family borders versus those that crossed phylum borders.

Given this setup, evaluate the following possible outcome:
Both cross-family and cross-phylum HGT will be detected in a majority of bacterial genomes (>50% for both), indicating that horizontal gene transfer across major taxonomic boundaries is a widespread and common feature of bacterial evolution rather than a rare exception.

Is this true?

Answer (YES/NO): NO